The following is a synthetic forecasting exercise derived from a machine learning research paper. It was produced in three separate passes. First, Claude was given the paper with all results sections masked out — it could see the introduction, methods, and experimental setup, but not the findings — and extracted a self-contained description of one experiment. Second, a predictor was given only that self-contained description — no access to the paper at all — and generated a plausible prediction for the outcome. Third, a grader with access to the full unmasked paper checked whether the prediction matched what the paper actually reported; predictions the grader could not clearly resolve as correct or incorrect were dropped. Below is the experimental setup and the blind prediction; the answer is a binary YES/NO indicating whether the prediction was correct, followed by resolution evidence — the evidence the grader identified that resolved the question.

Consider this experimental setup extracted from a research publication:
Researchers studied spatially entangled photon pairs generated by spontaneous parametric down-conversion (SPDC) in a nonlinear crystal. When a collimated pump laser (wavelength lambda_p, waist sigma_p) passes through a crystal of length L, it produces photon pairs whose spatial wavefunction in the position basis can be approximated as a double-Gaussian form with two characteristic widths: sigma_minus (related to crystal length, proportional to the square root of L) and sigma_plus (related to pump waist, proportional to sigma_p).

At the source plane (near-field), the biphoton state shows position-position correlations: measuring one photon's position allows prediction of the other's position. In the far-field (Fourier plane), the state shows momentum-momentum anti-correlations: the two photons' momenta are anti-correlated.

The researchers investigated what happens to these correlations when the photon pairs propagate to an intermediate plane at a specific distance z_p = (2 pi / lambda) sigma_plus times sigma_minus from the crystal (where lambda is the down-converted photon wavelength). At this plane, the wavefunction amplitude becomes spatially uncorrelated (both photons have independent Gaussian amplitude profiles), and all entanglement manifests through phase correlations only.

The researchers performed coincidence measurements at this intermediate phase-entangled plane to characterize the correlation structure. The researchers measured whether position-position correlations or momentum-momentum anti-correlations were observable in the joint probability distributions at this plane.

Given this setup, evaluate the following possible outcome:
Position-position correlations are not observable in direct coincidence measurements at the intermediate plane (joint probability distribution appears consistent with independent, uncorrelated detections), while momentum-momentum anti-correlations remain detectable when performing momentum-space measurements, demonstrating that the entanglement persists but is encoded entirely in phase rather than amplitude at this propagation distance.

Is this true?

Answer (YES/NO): NO